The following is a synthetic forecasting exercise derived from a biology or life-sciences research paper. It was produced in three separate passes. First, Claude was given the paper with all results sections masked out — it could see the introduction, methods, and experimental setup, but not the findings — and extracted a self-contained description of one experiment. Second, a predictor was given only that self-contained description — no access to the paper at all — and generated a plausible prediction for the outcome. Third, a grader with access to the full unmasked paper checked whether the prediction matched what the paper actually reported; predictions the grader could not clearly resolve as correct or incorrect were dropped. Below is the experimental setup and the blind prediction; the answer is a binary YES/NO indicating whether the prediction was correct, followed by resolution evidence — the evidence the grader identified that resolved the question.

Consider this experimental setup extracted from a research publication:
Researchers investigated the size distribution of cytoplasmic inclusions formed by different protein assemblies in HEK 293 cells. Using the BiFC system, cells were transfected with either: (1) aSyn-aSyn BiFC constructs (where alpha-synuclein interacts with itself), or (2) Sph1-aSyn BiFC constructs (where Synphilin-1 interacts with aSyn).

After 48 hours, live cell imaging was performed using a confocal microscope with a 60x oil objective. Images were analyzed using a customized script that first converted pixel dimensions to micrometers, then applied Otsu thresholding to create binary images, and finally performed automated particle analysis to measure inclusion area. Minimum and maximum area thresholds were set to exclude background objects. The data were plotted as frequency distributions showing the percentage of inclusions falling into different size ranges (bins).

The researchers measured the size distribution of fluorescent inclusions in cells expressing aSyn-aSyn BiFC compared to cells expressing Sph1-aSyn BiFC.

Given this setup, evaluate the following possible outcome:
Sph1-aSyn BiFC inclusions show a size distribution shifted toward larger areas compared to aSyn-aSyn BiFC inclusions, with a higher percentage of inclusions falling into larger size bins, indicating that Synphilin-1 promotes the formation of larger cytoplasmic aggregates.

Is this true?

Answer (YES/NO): NO